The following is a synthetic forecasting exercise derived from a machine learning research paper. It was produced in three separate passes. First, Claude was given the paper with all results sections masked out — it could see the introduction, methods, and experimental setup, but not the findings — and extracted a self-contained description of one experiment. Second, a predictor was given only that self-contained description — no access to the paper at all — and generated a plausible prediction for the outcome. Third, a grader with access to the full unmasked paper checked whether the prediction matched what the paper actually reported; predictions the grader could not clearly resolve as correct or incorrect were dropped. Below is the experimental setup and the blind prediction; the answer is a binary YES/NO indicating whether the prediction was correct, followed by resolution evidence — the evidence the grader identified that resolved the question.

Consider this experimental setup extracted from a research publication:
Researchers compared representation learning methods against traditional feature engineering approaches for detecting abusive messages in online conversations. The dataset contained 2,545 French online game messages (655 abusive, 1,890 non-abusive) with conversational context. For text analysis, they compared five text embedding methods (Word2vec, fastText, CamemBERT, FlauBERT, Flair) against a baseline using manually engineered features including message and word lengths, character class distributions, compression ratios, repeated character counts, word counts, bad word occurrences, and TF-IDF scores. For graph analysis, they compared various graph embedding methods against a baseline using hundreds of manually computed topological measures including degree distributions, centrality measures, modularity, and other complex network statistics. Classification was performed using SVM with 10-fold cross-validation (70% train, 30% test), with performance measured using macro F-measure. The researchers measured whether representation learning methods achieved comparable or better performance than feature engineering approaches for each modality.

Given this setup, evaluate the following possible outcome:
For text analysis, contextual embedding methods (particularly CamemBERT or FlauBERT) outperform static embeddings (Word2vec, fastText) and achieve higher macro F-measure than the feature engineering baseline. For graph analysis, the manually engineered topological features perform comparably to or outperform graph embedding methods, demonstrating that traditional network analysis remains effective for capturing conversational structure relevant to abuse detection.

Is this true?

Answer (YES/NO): YES